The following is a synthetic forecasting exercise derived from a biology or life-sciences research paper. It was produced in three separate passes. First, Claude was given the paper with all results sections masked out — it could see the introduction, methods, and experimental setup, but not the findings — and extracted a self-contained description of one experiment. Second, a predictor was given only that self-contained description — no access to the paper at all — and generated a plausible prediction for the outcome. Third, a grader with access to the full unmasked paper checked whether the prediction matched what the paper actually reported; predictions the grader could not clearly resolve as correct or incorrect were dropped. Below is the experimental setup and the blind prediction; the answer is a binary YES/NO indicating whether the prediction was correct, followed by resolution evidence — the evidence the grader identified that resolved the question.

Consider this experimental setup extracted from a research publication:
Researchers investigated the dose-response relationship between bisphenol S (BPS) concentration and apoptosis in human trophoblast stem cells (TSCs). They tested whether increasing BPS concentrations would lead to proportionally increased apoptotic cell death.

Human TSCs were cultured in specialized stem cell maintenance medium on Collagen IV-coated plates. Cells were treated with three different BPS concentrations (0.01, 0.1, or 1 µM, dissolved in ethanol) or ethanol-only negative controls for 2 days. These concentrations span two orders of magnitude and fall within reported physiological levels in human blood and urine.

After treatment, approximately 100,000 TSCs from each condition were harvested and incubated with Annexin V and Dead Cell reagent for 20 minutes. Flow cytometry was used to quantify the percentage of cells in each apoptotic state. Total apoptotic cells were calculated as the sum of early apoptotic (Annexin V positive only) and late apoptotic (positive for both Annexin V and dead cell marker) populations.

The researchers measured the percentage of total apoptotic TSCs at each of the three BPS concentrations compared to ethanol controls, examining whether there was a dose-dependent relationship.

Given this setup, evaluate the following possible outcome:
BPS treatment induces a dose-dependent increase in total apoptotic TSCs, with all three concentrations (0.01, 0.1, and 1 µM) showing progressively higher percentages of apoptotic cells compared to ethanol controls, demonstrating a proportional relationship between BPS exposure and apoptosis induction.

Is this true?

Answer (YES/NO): YES